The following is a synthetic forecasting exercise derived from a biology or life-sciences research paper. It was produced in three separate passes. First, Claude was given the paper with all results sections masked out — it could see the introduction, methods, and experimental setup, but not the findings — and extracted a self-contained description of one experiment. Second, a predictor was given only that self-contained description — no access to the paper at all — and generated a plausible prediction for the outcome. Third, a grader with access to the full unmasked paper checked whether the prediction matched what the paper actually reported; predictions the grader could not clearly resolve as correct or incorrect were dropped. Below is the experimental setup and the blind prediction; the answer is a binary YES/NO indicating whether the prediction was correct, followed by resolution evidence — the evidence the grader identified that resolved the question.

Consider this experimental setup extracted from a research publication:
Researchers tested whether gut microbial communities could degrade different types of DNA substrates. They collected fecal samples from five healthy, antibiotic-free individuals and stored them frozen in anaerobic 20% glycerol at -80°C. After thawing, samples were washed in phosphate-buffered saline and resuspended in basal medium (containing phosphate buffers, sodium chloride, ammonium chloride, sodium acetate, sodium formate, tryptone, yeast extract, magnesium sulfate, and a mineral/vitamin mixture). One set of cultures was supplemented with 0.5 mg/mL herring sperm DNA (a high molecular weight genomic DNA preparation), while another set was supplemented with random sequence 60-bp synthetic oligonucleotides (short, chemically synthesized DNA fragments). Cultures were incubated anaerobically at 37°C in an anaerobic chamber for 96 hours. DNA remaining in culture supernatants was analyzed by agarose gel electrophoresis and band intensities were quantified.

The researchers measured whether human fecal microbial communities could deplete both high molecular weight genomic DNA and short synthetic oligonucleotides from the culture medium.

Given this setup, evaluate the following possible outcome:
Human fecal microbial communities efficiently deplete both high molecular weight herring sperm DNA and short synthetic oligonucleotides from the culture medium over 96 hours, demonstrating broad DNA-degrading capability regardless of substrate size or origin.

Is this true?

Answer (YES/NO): YES